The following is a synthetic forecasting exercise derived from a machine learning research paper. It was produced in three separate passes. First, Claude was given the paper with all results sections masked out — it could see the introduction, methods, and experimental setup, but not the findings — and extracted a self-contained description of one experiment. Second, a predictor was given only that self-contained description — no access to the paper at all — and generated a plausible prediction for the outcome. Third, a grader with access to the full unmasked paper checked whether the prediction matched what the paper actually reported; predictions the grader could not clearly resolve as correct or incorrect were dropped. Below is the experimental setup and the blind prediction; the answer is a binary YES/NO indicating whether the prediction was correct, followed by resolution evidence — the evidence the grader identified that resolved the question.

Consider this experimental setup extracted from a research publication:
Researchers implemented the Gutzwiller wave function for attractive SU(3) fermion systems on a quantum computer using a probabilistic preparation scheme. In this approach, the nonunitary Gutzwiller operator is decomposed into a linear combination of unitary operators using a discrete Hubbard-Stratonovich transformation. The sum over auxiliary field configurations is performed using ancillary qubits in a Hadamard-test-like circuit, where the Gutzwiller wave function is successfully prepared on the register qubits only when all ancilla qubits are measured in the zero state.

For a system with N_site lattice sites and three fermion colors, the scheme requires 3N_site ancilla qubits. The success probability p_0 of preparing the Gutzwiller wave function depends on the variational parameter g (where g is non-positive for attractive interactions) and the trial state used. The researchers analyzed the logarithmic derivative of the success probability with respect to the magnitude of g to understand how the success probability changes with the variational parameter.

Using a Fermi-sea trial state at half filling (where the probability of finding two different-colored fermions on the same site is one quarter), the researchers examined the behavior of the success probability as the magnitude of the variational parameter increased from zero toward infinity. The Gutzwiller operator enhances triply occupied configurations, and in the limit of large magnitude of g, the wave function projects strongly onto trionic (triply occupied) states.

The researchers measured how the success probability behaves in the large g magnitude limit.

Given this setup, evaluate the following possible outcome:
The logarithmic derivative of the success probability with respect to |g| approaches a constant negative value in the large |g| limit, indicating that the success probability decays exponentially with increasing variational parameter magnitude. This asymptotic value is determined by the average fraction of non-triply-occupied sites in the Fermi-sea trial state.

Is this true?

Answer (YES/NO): NO